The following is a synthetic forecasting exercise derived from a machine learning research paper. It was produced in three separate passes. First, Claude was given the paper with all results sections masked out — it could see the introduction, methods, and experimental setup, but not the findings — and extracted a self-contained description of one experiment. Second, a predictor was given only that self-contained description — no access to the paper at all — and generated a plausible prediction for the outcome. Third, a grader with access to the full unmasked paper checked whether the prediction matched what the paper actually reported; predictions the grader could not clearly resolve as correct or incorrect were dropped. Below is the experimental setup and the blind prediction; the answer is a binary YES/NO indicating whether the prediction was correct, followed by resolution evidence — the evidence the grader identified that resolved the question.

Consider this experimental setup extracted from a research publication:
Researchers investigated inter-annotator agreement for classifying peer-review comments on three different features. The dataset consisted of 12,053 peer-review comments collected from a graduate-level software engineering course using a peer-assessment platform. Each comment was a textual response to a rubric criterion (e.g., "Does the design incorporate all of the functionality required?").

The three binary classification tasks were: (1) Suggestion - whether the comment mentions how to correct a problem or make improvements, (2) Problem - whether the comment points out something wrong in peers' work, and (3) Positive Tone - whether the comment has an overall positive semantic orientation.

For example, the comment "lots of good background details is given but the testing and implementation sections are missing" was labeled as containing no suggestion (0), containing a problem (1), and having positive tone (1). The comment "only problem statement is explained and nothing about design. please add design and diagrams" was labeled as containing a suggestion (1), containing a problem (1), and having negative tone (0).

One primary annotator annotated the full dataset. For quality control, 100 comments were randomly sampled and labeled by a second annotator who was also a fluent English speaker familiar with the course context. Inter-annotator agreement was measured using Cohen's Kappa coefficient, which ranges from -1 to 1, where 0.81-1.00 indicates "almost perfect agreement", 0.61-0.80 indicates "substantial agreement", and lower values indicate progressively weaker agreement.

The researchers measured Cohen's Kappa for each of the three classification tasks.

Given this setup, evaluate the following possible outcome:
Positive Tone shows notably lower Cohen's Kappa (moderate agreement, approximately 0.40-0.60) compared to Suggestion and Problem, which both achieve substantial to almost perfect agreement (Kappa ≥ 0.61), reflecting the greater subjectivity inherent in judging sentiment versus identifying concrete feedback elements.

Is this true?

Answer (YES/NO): NO